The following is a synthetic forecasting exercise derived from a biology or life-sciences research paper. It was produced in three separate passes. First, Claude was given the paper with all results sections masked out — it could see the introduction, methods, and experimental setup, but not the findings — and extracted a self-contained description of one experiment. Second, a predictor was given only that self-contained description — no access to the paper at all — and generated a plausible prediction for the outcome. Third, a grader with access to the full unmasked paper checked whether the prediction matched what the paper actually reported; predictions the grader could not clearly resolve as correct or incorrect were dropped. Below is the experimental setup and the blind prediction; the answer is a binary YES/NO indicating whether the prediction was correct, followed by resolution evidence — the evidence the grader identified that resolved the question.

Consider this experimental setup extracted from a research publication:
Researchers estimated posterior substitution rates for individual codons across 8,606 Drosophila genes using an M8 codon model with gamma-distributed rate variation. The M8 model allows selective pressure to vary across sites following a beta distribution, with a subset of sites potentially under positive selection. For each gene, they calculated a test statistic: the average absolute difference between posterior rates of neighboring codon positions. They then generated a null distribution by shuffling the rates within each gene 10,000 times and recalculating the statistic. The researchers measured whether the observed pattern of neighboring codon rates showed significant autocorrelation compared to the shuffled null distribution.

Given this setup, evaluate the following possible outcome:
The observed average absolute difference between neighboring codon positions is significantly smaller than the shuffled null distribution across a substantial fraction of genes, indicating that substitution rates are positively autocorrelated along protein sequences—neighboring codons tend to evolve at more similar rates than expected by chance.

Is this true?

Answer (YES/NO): YES